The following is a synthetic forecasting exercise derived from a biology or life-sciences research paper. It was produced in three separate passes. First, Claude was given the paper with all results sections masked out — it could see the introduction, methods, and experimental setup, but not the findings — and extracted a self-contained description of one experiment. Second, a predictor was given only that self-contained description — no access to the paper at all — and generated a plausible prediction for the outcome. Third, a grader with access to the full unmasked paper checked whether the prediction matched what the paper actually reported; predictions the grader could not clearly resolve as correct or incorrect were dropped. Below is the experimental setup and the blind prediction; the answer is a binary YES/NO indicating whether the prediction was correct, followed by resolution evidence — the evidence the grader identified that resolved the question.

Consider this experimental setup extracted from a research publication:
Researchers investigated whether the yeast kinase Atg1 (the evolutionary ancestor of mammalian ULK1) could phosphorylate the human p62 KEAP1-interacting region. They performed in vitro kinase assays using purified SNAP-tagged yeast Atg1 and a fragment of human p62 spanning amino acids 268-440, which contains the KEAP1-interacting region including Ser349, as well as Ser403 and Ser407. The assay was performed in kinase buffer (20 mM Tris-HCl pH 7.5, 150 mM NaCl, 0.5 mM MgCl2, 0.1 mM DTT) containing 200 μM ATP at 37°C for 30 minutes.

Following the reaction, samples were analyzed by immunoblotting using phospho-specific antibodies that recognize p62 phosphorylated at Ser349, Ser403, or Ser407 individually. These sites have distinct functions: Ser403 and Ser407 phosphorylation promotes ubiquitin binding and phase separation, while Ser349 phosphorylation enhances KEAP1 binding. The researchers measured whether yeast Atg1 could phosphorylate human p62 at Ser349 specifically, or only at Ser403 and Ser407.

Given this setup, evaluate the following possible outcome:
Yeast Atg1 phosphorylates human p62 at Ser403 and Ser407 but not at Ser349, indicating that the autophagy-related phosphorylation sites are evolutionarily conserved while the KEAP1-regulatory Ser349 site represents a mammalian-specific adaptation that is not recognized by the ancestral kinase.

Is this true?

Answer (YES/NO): NO